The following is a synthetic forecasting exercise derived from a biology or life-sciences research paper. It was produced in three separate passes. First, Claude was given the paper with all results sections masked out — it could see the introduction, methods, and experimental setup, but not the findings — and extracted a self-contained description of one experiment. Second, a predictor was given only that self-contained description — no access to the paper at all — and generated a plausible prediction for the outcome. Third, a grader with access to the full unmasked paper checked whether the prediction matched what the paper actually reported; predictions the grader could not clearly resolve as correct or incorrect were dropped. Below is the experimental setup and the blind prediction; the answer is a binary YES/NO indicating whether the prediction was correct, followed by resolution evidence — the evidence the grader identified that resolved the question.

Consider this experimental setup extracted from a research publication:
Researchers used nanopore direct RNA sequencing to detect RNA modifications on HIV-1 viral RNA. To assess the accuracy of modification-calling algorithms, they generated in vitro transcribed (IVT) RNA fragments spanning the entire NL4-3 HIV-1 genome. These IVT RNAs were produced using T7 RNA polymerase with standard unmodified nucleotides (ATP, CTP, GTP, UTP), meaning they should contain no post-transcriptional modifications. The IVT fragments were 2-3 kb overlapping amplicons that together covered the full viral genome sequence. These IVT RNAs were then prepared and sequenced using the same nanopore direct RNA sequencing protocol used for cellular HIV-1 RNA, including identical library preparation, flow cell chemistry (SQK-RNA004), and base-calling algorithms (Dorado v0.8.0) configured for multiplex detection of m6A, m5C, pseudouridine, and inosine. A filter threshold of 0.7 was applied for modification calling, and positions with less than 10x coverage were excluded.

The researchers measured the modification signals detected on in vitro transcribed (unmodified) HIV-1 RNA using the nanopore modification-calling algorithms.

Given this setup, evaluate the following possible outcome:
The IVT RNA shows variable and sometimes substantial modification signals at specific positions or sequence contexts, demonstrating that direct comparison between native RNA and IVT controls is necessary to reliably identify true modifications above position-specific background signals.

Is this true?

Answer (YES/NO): YES